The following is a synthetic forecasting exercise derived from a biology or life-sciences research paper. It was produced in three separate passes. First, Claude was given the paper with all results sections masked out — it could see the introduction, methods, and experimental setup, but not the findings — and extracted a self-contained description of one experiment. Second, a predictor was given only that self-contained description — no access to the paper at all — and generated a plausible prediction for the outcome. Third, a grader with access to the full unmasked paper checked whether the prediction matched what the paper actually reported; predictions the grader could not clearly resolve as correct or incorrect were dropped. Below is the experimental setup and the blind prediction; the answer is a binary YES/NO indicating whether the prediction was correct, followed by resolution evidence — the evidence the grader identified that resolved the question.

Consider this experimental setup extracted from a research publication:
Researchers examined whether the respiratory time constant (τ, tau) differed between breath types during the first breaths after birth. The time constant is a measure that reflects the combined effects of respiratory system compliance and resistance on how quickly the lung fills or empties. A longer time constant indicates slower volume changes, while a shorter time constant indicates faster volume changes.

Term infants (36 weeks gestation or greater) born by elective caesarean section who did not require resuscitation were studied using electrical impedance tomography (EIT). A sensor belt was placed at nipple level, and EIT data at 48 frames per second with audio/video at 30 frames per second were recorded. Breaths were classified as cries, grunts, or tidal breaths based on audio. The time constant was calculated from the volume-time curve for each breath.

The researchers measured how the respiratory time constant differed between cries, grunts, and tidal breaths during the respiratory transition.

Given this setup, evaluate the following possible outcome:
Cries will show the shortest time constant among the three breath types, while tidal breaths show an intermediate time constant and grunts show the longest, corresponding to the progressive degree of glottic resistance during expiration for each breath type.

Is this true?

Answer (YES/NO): NO